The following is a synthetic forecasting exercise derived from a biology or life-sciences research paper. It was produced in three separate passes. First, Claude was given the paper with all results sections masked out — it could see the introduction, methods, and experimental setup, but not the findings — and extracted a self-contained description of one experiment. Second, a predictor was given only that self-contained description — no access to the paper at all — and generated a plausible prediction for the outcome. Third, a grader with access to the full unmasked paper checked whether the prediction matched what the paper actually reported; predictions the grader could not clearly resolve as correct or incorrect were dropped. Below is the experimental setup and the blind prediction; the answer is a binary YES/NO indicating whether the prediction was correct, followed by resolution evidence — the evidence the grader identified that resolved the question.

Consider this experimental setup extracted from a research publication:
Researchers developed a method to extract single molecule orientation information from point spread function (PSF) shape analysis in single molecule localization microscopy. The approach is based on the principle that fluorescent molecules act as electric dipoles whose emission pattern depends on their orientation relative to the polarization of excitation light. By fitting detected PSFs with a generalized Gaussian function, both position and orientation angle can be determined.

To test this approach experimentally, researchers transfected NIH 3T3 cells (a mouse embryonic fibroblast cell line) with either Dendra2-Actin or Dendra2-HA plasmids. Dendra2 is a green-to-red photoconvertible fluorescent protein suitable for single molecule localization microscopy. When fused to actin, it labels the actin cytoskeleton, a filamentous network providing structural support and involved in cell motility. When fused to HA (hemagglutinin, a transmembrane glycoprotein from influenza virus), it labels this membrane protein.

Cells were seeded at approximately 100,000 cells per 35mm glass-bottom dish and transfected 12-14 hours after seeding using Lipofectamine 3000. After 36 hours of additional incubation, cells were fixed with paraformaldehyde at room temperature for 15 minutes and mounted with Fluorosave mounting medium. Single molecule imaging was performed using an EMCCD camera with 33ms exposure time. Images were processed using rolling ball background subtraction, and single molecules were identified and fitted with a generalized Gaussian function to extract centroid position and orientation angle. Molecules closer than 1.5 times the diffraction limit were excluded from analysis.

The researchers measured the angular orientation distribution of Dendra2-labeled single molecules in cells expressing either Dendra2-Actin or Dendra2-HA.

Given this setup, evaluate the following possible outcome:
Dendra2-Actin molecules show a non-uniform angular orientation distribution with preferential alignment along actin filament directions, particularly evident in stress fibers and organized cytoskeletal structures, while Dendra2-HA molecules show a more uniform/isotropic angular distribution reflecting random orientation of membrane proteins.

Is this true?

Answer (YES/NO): YES